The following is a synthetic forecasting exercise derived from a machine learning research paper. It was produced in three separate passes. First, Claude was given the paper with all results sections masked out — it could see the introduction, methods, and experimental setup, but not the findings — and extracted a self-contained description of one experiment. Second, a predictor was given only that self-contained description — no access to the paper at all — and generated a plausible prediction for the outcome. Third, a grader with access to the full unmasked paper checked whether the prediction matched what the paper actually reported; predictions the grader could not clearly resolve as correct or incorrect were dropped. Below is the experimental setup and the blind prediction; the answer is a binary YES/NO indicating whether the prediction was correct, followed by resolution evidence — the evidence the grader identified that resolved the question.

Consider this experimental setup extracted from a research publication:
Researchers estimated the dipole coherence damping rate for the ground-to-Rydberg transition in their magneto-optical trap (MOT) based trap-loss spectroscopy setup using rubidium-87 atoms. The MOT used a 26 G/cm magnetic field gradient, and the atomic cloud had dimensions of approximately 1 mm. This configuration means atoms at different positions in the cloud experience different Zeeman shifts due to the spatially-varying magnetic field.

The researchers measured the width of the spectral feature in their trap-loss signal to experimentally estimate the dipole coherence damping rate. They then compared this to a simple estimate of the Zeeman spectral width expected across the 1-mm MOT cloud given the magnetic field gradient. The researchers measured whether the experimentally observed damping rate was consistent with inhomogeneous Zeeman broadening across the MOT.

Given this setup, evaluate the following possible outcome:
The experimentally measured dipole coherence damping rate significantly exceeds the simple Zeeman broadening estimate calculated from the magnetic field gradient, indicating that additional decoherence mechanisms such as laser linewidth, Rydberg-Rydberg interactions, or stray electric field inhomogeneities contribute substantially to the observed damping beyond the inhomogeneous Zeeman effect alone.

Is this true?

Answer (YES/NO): NO